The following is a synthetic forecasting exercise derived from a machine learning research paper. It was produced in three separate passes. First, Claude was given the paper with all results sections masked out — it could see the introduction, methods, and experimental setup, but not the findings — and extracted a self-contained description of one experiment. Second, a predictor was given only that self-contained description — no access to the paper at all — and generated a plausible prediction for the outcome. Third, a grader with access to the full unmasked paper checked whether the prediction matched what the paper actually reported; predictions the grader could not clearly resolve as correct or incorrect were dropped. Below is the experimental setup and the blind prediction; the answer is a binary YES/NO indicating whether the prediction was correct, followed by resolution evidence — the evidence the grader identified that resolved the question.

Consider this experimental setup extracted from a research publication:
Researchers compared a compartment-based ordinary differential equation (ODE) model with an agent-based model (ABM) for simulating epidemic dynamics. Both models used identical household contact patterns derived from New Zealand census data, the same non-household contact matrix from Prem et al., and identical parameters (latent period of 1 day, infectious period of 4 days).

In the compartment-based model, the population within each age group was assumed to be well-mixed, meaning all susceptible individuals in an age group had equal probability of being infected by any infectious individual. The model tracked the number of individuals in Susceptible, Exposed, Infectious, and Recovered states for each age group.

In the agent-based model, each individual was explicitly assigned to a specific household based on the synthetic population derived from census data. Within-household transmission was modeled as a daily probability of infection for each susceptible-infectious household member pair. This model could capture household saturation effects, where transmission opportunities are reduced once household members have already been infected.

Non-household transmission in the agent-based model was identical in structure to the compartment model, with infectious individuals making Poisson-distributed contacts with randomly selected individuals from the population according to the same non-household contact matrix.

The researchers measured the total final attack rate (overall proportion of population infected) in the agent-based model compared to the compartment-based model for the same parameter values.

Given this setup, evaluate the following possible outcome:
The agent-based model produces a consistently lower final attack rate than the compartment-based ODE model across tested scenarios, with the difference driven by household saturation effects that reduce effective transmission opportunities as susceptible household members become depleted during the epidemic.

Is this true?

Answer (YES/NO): NO